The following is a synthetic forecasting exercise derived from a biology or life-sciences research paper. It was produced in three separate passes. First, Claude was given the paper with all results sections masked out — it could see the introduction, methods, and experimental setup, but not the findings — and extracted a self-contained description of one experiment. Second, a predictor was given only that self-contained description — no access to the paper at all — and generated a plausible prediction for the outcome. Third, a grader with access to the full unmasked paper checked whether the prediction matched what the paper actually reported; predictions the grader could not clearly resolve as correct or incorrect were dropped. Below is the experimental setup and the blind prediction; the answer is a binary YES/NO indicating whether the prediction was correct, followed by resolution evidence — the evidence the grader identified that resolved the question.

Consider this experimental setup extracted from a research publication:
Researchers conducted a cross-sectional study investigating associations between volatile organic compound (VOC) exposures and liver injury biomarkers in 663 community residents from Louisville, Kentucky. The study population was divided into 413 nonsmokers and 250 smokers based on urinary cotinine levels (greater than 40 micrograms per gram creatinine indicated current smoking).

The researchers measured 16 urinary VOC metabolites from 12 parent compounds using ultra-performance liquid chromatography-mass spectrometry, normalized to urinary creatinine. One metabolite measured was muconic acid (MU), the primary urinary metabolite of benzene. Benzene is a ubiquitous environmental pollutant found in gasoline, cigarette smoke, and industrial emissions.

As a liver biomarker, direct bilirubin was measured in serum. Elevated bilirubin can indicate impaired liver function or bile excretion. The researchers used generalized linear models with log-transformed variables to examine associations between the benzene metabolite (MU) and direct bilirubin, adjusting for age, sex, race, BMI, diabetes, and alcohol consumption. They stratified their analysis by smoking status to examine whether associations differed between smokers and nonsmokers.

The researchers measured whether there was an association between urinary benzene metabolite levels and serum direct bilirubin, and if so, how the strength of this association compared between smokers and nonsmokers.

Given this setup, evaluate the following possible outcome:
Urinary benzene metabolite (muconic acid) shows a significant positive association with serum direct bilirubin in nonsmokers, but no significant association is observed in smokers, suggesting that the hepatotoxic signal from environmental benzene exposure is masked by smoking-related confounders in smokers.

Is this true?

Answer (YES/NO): NO